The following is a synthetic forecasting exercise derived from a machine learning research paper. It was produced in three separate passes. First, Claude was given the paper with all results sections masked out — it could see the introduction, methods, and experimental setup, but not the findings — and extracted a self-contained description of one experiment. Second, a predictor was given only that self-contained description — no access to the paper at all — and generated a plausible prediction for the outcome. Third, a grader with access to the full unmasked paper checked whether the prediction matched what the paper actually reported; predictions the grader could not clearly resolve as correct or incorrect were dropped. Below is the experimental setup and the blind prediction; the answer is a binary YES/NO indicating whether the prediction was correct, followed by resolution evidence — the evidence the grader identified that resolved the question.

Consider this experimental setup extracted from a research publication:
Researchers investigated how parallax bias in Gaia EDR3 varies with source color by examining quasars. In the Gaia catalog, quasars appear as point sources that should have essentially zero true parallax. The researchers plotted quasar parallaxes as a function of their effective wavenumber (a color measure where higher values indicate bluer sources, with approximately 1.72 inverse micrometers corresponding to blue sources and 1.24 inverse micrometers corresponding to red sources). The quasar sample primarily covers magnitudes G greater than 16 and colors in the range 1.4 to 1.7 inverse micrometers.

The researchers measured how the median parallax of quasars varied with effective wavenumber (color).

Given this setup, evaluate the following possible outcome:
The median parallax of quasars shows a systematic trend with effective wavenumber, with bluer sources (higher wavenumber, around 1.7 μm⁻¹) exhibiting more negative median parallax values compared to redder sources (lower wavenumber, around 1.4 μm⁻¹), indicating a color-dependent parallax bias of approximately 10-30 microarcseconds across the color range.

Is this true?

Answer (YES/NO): YES